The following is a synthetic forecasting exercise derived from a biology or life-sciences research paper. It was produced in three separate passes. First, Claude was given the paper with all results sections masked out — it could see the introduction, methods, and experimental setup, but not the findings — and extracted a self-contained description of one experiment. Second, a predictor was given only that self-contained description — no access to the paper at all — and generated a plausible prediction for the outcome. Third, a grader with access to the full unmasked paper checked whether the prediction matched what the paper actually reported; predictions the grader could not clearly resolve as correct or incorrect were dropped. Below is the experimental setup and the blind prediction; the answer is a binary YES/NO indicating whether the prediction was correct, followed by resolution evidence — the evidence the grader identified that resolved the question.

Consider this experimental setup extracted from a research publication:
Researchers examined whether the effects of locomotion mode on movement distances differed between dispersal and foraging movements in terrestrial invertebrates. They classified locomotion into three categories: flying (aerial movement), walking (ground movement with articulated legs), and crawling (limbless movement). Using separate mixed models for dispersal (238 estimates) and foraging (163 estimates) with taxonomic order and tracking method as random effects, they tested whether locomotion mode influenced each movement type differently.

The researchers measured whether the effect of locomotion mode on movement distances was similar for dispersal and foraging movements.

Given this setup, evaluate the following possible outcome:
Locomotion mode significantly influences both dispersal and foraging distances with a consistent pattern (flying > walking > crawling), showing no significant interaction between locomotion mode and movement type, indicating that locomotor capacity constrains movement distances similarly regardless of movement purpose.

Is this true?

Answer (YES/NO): NO